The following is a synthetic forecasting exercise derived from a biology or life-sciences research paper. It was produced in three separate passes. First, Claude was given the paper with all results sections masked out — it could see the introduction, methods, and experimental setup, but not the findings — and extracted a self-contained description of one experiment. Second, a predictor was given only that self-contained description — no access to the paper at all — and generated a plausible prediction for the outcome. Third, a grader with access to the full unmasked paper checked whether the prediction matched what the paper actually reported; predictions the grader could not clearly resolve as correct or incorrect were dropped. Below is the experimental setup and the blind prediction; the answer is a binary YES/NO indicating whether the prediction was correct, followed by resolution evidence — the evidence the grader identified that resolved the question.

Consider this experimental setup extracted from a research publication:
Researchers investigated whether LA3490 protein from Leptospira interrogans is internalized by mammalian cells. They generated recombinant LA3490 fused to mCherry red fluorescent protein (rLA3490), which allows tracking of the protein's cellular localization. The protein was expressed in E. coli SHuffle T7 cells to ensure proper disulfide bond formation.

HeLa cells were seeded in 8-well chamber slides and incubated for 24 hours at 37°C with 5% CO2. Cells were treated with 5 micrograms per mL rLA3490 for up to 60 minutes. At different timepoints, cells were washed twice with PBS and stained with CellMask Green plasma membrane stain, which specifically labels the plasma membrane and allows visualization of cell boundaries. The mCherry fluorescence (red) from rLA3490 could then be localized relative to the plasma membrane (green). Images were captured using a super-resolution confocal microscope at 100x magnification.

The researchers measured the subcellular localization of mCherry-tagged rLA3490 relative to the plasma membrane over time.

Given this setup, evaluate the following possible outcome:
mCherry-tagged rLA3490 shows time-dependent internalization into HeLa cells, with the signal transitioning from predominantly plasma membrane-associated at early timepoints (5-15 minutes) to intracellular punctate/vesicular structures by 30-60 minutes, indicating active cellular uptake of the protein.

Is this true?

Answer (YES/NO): NO